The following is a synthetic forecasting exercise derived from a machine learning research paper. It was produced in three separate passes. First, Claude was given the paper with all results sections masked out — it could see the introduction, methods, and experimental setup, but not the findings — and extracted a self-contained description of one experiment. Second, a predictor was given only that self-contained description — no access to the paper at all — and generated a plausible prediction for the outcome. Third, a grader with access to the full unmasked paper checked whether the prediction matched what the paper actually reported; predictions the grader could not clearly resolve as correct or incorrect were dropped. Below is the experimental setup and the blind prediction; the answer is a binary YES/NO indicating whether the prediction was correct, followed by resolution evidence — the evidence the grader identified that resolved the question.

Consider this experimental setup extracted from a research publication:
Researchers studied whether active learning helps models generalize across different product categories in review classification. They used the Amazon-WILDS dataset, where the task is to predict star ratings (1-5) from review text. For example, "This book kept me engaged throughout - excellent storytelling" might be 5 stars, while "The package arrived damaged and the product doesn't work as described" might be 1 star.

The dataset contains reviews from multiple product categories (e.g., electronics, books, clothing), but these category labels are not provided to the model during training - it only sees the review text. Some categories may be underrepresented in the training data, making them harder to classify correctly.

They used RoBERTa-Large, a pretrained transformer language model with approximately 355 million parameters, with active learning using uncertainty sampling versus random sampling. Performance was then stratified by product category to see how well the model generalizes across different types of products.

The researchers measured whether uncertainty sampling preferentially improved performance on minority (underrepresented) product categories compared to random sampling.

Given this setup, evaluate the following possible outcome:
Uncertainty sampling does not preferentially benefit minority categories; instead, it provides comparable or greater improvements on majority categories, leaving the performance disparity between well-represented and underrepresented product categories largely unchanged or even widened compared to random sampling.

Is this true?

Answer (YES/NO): NO